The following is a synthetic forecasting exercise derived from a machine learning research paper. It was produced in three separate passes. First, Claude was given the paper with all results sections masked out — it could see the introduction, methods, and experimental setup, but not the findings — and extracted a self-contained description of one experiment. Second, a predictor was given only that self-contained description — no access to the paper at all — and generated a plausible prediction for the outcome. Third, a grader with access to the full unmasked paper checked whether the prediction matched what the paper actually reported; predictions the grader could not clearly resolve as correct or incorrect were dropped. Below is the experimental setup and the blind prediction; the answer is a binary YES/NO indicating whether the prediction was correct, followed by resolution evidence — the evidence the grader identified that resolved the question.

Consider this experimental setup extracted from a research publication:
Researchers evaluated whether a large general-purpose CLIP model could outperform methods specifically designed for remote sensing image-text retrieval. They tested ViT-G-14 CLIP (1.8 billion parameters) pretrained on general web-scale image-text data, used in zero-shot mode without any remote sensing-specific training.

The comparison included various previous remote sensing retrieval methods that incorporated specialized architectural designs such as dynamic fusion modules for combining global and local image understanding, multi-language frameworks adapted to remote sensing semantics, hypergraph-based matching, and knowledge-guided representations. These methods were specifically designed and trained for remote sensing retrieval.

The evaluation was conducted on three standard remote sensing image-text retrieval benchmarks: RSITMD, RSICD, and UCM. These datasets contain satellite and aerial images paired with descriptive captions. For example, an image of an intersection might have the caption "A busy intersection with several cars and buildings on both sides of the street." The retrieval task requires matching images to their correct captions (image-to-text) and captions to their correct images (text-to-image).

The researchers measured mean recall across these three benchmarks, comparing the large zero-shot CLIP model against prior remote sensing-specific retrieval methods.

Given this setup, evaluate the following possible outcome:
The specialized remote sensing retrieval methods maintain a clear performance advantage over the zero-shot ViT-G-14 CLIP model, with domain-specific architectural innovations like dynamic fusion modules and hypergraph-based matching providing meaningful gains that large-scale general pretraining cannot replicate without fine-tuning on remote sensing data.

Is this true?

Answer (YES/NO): NO